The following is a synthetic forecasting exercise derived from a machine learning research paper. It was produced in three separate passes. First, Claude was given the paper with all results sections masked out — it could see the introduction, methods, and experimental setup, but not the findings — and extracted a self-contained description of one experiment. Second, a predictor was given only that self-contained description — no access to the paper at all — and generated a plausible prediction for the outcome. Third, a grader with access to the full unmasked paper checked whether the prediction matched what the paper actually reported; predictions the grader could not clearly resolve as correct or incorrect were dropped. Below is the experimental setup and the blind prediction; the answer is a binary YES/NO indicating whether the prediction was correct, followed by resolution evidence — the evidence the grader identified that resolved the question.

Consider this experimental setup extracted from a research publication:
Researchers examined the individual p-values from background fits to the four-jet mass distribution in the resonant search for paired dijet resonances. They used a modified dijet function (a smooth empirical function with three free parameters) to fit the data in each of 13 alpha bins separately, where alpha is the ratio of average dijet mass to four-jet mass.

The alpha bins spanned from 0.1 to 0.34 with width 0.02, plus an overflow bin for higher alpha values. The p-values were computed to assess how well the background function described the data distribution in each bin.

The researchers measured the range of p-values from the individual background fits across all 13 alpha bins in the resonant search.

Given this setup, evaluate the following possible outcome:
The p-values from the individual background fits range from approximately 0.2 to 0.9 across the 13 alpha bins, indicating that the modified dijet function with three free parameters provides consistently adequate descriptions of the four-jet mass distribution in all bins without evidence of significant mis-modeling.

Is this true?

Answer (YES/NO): NO